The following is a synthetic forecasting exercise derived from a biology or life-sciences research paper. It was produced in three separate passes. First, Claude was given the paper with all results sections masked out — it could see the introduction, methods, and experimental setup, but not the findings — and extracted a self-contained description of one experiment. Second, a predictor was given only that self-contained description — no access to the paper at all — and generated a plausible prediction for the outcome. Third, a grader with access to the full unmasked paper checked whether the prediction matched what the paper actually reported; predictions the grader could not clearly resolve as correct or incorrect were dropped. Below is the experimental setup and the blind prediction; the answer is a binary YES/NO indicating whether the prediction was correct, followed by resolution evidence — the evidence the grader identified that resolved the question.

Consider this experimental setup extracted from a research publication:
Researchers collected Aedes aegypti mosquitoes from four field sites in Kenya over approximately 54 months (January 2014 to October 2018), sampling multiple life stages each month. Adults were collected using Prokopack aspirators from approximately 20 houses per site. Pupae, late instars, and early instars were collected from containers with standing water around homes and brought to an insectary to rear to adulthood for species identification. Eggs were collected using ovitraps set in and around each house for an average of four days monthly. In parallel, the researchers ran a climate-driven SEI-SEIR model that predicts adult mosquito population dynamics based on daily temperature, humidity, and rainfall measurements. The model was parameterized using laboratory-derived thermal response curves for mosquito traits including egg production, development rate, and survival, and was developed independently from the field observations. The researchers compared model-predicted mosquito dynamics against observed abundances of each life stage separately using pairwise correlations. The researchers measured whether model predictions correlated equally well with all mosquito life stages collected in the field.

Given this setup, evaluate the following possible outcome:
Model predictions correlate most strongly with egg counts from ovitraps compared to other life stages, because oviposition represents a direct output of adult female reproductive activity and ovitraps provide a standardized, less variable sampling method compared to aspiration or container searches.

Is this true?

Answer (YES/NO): NO